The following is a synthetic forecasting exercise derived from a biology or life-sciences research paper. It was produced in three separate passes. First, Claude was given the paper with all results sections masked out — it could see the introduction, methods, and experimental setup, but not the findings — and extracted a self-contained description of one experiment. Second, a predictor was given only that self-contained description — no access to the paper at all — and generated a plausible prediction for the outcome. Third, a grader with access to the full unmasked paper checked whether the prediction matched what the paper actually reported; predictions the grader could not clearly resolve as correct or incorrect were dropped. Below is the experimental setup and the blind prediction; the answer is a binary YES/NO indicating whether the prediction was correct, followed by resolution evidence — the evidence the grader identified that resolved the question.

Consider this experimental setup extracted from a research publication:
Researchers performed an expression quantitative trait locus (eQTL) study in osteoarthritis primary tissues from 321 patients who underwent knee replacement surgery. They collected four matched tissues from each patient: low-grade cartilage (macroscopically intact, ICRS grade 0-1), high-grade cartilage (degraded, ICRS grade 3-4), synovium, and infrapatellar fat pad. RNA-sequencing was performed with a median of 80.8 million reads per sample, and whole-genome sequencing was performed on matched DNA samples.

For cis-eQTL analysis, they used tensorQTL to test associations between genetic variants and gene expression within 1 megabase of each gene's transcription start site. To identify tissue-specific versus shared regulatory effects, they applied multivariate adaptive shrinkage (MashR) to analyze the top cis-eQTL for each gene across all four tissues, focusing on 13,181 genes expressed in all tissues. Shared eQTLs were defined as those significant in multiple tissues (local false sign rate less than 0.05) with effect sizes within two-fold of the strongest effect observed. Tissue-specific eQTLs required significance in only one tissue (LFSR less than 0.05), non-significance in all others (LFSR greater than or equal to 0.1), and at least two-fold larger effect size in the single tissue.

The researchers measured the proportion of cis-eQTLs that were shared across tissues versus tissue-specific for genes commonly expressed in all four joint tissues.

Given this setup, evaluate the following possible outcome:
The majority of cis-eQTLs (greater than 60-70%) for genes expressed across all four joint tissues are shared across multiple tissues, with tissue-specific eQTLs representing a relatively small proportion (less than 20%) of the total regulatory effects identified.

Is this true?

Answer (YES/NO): YES